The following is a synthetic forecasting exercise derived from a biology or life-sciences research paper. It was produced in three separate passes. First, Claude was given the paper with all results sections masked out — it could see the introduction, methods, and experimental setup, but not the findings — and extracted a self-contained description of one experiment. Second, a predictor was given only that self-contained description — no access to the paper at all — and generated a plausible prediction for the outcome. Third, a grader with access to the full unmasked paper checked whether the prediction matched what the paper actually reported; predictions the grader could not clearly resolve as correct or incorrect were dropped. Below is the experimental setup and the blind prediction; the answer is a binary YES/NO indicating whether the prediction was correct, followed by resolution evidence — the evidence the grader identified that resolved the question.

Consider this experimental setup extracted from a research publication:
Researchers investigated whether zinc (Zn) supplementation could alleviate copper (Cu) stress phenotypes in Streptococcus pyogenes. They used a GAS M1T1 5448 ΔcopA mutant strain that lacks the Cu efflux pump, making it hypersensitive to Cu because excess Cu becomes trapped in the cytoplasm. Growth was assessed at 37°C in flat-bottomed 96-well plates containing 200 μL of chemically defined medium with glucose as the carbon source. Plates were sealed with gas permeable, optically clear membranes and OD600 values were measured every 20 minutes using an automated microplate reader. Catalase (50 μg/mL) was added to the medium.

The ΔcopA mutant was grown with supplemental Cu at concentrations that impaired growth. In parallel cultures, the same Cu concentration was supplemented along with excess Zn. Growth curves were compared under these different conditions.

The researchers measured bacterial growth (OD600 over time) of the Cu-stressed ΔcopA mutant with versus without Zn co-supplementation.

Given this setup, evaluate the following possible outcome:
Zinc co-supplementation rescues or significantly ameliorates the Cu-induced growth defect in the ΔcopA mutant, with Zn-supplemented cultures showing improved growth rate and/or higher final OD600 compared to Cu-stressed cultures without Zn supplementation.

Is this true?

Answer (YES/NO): YES